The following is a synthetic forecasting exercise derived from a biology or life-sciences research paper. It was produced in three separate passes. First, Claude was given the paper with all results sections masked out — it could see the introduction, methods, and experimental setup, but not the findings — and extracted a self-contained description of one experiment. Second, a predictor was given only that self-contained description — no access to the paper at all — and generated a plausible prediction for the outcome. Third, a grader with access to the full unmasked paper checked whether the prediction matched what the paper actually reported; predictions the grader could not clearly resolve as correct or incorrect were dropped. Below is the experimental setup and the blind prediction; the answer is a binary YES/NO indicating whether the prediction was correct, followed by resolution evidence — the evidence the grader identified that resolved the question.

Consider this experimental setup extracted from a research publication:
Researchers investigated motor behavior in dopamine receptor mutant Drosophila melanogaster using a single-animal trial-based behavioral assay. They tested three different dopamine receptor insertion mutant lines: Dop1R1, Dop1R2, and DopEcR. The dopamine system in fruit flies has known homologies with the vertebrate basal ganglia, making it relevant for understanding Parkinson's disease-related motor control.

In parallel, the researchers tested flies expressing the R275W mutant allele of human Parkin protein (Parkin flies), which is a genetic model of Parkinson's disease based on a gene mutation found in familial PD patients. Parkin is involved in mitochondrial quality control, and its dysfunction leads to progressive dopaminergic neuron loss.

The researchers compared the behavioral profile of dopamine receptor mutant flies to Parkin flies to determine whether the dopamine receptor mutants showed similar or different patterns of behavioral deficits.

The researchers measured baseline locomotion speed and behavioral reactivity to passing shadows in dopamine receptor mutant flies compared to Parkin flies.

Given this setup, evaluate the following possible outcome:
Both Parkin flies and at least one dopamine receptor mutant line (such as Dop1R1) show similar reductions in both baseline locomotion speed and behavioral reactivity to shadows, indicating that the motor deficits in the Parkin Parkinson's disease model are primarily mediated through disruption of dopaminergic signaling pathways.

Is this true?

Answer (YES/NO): YES